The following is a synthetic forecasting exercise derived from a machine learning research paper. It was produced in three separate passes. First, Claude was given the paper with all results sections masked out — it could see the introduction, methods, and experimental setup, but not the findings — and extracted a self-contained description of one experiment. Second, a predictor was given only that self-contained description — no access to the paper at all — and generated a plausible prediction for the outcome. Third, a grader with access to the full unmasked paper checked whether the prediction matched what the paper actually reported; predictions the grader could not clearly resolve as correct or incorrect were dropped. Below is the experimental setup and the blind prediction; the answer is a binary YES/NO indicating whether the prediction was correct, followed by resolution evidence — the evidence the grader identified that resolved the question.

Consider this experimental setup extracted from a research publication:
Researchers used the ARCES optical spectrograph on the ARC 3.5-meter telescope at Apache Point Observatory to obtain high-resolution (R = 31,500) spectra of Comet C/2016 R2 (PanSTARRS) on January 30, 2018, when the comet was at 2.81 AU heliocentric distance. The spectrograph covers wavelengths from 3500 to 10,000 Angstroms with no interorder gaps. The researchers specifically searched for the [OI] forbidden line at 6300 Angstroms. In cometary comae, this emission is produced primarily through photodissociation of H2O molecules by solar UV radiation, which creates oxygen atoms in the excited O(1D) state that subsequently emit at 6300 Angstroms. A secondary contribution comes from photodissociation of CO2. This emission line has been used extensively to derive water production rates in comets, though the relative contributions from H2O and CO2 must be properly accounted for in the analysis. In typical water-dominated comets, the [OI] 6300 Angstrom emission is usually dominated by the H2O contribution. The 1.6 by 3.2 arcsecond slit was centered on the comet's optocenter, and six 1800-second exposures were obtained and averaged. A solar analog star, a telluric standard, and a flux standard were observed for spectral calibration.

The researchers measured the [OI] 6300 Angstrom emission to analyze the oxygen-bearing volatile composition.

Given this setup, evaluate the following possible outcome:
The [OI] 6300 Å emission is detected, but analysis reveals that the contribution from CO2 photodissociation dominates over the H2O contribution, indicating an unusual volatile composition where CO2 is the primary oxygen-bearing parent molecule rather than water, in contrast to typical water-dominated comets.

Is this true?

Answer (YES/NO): NO